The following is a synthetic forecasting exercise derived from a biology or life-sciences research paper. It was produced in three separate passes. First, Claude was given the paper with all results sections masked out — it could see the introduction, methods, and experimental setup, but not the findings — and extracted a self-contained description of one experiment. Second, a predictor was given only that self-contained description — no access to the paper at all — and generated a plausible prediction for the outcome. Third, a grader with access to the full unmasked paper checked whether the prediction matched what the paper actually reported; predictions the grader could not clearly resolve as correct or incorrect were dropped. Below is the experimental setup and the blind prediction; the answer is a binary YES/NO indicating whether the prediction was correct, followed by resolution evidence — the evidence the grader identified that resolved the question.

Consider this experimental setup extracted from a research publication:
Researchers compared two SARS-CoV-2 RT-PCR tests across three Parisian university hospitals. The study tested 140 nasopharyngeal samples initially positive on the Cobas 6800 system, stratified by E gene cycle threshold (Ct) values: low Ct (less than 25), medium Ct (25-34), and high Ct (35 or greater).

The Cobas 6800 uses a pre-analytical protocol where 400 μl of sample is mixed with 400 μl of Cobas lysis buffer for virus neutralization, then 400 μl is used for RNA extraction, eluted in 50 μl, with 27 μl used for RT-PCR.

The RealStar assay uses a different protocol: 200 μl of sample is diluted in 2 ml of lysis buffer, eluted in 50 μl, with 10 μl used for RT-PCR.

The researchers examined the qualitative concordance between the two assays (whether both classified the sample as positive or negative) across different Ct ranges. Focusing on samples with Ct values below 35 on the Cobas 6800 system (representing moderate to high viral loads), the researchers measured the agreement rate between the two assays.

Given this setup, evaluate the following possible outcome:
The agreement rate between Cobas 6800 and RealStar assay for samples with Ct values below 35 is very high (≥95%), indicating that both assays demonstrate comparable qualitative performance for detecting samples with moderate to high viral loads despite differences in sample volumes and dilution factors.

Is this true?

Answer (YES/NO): YES